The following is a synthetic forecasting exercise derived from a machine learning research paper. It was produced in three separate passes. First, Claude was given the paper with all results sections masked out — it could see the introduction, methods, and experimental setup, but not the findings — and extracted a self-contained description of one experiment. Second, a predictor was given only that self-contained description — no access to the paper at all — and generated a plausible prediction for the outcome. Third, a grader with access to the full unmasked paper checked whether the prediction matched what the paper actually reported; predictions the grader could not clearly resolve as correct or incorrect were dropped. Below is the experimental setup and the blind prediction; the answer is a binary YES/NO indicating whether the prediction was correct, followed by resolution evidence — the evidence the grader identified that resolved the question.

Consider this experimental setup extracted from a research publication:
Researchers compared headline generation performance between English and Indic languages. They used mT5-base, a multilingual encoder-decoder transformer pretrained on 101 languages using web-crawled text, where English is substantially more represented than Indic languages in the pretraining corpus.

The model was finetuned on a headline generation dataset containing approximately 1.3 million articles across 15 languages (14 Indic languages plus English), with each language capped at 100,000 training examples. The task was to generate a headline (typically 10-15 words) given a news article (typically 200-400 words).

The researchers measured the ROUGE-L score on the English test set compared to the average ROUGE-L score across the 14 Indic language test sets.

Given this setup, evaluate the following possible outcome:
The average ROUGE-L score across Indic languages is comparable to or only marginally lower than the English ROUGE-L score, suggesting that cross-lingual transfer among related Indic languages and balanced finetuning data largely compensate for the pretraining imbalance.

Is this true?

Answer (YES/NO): NO